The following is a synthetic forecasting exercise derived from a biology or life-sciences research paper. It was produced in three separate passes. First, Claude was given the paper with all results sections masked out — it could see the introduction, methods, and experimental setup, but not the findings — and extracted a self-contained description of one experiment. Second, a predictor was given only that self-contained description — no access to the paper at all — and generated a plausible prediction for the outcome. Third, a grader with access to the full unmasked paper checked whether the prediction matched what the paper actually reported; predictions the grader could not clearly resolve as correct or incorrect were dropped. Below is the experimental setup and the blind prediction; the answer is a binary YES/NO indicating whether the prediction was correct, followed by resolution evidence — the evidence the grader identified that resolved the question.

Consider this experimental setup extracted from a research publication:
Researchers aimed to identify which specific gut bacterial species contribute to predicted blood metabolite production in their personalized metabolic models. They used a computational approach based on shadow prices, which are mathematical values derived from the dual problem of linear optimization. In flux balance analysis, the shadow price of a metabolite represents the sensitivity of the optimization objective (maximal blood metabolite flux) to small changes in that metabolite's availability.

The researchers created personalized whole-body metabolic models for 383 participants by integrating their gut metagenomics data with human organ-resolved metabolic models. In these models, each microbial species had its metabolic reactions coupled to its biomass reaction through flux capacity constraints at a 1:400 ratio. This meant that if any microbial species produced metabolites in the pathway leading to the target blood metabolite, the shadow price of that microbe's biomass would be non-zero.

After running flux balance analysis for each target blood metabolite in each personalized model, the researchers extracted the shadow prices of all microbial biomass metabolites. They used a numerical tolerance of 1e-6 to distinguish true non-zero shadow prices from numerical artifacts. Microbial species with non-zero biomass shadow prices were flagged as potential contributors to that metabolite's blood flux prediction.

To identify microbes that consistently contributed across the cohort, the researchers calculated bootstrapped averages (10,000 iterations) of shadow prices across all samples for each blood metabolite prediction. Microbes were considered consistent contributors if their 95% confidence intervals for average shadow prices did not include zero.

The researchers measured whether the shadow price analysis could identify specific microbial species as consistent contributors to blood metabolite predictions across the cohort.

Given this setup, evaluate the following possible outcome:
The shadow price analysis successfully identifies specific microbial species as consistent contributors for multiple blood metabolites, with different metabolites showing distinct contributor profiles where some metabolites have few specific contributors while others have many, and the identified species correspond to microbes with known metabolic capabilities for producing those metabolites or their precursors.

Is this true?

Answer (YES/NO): NO